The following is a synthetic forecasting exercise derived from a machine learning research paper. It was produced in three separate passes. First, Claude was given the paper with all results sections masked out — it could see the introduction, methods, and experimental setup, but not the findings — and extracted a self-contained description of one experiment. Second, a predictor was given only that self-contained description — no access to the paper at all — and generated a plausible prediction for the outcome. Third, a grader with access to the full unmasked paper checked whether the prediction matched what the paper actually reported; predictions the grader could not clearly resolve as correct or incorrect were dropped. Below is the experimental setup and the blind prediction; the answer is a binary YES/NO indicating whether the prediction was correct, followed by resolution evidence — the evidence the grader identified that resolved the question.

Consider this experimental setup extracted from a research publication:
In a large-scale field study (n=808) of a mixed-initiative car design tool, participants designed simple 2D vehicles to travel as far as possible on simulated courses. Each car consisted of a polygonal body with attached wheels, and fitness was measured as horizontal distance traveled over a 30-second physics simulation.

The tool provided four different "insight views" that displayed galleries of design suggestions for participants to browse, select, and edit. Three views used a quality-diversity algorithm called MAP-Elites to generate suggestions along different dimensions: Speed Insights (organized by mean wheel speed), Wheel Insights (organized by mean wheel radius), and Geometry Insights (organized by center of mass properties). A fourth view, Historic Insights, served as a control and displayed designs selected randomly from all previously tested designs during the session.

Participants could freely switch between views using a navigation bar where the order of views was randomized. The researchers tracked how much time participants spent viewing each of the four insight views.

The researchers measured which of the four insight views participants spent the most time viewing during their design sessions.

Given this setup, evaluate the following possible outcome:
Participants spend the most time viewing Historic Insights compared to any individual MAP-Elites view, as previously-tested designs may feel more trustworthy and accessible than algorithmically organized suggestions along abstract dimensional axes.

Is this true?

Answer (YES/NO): NO